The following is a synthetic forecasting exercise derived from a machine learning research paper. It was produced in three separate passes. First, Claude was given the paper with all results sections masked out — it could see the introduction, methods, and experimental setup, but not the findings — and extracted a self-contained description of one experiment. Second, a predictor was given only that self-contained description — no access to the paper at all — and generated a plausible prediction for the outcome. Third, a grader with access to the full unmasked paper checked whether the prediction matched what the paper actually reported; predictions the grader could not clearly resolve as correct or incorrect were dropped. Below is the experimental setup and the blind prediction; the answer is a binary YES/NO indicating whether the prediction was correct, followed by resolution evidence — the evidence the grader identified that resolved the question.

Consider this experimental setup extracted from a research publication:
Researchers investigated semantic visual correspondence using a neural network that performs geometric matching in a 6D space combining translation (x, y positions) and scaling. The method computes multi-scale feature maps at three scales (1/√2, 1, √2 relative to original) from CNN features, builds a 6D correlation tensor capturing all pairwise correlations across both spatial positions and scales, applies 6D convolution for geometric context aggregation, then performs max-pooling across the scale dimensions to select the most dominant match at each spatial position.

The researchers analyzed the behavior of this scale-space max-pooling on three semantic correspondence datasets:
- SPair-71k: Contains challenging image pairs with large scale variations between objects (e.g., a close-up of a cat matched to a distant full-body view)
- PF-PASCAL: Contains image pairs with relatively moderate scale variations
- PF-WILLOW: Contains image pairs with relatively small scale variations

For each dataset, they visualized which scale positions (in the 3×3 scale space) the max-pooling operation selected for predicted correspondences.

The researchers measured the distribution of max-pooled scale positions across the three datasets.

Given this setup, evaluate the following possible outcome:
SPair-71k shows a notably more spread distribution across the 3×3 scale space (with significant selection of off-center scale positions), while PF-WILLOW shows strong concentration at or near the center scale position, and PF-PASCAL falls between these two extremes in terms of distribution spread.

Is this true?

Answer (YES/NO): NO